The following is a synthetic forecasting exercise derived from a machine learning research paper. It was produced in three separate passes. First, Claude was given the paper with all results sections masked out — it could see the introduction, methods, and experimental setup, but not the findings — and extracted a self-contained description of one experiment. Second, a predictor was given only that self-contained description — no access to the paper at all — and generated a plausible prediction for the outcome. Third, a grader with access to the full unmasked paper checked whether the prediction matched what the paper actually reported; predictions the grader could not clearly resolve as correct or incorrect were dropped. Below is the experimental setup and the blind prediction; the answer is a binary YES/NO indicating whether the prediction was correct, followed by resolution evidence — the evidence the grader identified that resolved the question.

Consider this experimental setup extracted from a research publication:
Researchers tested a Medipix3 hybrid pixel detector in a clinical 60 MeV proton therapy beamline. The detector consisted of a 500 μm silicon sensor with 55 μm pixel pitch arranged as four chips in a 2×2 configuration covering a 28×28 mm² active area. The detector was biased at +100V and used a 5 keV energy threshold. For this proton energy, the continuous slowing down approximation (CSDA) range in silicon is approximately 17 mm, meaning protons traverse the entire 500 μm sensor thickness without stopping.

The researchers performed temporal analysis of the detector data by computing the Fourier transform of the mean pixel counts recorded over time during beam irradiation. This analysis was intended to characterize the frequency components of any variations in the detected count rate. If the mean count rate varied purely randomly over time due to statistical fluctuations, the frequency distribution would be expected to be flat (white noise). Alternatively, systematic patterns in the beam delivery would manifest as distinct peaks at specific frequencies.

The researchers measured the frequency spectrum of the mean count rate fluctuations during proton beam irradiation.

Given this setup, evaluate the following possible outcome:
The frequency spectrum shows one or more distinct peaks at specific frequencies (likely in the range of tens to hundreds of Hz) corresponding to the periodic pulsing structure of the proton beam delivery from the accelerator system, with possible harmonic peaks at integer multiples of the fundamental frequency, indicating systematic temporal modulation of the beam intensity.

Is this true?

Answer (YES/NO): NO